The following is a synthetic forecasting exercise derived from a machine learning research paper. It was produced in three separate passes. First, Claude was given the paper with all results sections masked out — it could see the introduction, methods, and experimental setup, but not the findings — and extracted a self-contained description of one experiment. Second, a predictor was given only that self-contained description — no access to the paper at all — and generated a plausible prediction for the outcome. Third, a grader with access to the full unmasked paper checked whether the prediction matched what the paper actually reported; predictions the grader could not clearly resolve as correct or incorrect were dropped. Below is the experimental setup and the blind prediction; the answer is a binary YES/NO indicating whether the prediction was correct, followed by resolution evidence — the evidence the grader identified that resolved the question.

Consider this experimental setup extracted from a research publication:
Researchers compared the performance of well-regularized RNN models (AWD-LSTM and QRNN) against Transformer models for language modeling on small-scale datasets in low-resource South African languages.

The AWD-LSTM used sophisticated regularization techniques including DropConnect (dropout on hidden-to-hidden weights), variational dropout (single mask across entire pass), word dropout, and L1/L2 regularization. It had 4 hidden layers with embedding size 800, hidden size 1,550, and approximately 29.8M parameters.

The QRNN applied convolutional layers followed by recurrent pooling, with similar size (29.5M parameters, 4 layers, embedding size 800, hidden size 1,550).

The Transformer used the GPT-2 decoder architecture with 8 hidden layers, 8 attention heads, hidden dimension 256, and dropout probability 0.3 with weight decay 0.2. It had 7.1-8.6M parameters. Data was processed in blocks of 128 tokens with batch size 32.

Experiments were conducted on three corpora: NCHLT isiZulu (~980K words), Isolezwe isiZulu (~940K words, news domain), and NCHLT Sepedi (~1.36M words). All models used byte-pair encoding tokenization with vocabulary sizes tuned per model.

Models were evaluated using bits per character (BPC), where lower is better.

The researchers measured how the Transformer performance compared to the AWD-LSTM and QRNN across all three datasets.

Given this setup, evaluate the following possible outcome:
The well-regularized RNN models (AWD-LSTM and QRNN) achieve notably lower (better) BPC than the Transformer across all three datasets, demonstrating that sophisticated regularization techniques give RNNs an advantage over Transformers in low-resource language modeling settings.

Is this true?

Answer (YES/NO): YES